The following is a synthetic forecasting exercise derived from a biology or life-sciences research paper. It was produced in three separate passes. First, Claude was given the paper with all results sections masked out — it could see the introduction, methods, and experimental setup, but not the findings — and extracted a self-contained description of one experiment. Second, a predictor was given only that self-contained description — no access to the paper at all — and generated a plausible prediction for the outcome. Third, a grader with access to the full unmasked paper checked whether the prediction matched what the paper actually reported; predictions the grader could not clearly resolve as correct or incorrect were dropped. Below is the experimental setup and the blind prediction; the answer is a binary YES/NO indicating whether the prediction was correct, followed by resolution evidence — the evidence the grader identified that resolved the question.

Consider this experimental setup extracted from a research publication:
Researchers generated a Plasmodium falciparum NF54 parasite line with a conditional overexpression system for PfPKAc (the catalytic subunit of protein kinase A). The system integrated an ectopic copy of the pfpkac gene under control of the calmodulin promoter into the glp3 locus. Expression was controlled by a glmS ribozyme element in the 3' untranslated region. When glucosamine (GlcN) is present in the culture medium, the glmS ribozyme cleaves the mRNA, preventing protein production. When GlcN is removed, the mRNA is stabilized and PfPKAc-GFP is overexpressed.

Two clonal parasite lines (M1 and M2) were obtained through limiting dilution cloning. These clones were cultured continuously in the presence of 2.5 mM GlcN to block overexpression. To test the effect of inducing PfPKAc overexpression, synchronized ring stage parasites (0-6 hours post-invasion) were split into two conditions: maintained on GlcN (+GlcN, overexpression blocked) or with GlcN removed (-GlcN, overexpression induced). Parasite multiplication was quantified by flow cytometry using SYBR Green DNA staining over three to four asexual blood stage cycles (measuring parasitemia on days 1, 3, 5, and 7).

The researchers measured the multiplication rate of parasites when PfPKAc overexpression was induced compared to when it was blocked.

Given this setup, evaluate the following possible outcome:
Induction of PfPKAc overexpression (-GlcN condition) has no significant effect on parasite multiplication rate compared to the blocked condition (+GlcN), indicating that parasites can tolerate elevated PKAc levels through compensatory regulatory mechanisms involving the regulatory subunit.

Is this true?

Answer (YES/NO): NO